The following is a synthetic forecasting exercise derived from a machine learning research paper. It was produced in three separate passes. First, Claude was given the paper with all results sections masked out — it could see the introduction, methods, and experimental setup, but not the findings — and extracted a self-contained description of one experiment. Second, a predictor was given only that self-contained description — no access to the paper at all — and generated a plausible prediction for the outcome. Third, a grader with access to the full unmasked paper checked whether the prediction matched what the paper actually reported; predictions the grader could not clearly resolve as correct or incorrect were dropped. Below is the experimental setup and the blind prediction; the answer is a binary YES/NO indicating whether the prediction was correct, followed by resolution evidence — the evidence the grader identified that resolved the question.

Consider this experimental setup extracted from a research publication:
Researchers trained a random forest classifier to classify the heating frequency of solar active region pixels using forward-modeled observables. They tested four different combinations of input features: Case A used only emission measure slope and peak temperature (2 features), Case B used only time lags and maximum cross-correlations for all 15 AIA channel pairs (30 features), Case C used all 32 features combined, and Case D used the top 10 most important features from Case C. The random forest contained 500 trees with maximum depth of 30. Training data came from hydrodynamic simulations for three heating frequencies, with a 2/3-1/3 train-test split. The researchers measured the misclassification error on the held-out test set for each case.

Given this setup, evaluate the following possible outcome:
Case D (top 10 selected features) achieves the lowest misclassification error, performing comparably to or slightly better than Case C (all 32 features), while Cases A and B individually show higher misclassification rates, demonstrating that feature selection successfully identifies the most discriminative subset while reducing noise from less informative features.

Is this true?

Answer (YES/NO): NO